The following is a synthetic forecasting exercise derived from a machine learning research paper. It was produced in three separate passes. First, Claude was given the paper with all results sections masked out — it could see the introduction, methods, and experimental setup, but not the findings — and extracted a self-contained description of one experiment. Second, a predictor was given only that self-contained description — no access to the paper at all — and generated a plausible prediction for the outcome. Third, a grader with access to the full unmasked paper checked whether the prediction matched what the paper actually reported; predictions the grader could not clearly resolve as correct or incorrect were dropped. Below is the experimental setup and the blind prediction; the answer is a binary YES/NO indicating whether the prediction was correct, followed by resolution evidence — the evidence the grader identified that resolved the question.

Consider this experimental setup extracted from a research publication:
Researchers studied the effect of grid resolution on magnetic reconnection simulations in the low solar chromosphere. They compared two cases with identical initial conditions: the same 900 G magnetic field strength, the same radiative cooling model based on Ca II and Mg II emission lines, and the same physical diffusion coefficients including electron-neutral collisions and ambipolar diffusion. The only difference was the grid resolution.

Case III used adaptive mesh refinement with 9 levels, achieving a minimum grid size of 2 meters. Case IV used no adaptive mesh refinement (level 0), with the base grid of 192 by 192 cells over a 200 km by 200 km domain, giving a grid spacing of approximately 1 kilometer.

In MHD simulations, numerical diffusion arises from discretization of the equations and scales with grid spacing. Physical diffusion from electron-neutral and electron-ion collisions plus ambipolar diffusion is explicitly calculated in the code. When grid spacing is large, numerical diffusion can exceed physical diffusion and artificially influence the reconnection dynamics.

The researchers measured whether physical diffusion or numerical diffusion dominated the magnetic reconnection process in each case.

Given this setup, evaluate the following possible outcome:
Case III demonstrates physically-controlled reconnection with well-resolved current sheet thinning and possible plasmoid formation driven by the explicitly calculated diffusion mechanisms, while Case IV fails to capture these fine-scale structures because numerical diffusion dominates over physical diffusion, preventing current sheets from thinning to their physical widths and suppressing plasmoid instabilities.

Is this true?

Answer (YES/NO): NO